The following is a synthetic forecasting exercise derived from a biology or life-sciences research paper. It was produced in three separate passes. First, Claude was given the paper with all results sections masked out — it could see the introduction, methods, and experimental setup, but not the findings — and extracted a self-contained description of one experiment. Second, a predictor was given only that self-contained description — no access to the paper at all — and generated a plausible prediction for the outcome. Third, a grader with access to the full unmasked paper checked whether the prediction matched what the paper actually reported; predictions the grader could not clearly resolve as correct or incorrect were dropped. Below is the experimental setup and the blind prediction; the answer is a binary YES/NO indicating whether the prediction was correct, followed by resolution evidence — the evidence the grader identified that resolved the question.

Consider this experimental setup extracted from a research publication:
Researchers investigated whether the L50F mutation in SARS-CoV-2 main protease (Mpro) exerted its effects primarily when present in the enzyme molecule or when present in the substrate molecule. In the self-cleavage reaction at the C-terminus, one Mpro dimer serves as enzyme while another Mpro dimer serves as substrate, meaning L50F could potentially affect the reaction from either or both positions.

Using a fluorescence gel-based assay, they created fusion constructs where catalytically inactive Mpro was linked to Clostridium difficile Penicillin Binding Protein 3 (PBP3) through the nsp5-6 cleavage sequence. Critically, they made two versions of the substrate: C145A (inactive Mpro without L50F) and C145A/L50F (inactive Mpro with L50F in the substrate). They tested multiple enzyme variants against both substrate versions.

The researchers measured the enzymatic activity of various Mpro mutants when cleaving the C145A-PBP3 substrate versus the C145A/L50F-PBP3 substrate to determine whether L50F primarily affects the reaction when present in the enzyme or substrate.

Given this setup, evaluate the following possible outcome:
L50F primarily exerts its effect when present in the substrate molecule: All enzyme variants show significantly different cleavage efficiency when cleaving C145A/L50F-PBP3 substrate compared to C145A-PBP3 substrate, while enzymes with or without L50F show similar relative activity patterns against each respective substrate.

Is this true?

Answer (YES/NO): NO